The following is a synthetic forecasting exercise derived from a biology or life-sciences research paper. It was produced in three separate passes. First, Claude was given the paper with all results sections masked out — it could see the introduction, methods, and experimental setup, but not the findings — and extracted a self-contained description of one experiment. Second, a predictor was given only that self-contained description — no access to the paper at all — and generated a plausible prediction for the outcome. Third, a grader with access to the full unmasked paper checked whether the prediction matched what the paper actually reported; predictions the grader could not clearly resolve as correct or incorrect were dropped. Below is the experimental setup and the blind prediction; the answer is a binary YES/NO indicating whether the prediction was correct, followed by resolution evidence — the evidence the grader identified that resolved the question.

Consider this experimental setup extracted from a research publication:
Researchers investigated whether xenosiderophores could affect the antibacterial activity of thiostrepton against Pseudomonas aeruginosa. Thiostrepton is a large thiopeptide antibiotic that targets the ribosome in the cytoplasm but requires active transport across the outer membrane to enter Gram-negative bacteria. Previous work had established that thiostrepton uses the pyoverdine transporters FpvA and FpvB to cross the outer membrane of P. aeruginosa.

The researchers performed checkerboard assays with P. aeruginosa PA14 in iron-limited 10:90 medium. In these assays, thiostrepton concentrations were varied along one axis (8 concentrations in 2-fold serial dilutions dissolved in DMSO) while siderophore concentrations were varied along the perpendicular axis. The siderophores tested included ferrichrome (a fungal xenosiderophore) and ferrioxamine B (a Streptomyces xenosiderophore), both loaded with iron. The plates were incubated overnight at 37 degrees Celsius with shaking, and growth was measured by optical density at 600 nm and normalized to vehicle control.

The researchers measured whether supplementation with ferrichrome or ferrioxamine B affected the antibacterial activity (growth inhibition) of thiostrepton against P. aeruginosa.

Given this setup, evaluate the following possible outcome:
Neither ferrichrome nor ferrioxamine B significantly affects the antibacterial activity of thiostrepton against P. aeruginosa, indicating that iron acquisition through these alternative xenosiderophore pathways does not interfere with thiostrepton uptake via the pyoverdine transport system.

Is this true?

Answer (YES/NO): NO